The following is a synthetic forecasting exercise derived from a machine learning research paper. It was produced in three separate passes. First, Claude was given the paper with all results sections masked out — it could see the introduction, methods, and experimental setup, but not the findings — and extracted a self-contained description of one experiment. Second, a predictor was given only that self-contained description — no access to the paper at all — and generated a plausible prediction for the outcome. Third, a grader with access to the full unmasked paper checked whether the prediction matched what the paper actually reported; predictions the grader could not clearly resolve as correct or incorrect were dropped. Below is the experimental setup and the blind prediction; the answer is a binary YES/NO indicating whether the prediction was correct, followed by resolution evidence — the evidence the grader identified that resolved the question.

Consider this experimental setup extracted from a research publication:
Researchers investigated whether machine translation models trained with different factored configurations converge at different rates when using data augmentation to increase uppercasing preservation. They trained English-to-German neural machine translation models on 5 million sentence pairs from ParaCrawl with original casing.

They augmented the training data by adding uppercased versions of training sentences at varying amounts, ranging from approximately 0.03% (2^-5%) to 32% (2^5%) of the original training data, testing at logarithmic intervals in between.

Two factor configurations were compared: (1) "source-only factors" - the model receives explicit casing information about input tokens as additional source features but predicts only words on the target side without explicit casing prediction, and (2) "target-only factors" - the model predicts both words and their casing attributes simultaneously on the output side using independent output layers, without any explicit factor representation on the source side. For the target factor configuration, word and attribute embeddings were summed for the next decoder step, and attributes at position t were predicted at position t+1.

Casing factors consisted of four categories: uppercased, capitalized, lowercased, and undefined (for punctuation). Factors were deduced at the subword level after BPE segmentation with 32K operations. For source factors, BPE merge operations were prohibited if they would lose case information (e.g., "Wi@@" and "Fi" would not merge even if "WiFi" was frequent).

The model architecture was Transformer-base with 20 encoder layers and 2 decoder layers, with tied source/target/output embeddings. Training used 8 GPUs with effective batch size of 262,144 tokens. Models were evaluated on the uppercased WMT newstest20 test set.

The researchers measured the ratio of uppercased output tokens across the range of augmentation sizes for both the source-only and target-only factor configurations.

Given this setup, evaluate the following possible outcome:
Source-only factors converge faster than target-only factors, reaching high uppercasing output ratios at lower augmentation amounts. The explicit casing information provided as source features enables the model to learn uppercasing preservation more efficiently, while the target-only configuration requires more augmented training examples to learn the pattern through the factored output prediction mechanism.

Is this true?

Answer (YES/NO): NO